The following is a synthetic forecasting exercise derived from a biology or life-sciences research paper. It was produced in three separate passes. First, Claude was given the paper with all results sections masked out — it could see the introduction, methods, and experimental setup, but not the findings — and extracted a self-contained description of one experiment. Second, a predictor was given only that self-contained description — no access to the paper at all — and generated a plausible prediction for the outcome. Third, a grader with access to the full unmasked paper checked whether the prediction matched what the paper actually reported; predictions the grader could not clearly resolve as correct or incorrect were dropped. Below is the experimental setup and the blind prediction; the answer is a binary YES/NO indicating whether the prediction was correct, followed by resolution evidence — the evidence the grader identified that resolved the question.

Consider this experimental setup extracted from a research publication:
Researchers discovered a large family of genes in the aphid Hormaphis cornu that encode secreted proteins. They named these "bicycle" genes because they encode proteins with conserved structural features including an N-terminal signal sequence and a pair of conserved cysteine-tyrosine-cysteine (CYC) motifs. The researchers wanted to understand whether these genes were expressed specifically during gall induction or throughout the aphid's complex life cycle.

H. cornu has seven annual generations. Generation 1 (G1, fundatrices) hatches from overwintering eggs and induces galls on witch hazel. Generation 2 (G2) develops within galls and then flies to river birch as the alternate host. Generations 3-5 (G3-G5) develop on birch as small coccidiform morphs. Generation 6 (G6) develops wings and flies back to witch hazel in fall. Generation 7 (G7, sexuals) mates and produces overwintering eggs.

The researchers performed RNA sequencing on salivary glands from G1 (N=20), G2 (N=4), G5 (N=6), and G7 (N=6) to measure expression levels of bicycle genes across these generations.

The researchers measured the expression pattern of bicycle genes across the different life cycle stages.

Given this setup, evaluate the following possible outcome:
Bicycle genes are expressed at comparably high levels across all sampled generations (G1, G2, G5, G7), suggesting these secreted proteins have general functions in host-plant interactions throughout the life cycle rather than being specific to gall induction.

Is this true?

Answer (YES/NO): NO